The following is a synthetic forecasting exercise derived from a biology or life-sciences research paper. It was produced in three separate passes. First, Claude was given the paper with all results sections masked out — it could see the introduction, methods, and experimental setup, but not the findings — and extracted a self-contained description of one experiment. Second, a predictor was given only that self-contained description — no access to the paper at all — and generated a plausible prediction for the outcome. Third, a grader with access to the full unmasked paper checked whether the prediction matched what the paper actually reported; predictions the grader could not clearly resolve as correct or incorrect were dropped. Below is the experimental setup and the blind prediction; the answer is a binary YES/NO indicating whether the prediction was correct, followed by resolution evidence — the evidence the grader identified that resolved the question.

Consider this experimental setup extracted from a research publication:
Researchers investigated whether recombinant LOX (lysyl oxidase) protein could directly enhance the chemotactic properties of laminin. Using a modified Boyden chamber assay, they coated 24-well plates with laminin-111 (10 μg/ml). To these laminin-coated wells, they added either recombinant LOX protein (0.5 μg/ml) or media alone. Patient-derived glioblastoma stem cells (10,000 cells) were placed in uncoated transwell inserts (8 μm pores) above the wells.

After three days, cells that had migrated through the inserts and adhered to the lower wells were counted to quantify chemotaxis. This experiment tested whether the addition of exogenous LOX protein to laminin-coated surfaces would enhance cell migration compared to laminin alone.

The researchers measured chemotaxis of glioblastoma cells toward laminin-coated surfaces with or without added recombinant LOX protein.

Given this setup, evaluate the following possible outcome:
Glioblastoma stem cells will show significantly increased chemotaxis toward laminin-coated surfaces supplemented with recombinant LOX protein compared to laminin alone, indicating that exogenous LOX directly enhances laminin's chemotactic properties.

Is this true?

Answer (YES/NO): NO